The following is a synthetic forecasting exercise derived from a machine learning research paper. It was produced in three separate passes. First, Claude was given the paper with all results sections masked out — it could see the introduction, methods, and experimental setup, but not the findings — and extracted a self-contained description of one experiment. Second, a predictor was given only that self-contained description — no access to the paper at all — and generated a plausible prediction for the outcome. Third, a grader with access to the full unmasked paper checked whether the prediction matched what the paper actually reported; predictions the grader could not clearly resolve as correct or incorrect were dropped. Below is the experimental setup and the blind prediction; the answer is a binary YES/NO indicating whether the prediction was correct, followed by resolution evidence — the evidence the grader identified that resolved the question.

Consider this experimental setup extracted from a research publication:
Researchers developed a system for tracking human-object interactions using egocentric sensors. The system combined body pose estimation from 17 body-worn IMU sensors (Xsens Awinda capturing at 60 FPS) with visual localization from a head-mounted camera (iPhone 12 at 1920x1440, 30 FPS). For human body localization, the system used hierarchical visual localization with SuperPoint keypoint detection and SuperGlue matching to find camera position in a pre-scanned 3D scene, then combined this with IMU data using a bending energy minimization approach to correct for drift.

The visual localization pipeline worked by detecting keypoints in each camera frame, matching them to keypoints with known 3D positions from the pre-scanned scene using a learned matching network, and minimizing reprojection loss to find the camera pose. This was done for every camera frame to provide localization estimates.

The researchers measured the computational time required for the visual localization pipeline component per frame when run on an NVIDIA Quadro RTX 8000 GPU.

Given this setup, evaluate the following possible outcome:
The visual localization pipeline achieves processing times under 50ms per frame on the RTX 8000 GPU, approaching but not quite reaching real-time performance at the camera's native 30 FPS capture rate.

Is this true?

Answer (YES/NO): NO